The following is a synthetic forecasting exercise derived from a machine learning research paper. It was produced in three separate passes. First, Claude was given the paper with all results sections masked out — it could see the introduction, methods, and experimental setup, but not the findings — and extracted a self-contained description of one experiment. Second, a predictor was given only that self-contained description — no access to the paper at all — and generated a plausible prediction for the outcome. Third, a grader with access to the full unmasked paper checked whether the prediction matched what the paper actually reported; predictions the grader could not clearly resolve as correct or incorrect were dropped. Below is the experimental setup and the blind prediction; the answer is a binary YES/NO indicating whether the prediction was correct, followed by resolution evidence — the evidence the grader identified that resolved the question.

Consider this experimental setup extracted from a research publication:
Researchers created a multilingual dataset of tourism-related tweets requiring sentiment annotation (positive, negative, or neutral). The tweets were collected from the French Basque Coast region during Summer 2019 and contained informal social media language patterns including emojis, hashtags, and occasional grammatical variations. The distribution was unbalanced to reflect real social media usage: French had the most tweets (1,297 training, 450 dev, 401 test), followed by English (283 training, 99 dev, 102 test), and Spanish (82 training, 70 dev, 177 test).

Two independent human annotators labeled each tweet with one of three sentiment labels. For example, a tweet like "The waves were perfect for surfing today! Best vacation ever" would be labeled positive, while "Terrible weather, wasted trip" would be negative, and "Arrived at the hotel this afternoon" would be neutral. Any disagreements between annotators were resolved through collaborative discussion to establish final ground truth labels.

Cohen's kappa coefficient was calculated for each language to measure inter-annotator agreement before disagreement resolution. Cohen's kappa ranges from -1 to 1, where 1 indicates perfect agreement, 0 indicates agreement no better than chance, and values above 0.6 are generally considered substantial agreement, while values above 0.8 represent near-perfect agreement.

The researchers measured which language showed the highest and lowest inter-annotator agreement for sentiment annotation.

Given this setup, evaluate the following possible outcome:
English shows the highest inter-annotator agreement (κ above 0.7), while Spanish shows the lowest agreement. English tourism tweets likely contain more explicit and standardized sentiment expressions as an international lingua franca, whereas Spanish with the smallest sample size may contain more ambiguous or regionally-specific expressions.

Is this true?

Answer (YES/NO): NO